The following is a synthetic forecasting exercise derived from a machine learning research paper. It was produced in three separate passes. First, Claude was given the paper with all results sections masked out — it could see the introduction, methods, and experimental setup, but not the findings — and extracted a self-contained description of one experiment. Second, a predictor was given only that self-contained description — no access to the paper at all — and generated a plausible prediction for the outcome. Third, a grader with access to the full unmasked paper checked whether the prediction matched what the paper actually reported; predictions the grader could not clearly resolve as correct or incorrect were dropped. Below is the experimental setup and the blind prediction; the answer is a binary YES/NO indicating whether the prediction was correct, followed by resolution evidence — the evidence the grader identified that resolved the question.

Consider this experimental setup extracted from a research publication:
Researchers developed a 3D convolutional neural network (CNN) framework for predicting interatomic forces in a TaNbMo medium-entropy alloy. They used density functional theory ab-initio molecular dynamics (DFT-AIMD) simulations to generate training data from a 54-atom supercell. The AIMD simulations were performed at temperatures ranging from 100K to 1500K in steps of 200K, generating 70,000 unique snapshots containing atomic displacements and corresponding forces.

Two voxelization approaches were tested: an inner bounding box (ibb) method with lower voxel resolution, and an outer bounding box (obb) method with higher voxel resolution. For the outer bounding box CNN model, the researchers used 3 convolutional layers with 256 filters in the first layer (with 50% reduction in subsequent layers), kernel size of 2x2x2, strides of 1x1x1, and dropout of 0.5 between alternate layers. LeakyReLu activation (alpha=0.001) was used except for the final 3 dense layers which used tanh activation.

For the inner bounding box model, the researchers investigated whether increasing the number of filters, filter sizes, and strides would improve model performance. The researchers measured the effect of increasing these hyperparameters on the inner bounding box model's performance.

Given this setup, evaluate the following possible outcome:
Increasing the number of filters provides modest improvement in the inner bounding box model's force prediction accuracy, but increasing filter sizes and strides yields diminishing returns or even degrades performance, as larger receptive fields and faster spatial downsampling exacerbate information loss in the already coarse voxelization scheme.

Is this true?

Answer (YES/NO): NO